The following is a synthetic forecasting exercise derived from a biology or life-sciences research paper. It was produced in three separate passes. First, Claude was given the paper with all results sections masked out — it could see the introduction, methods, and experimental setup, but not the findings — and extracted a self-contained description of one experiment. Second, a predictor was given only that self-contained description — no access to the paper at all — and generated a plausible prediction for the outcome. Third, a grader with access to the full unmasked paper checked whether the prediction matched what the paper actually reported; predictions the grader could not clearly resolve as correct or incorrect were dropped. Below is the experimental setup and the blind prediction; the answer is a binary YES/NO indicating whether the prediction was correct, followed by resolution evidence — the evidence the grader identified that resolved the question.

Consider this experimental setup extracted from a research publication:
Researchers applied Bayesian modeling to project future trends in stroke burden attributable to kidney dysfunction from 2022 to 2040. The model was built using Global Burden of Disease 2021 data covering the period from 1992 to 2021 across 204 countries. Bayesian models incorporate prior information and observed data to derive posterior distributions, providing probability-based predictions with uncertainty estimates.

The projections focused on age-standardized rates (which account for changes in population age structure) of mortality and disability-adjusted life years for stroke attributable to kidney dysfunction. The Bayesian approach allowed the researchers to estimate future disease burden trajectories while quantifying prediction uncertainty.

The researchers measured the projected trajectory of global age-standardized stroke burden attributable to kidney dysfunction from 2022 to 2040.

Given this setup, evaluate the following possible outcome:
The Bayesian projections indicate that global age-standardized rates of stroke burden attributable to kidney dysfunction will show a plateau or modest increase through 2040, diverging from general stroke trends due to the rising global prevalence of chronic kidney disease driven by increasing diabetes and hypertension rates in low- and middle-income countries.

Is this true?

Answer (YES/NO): NO